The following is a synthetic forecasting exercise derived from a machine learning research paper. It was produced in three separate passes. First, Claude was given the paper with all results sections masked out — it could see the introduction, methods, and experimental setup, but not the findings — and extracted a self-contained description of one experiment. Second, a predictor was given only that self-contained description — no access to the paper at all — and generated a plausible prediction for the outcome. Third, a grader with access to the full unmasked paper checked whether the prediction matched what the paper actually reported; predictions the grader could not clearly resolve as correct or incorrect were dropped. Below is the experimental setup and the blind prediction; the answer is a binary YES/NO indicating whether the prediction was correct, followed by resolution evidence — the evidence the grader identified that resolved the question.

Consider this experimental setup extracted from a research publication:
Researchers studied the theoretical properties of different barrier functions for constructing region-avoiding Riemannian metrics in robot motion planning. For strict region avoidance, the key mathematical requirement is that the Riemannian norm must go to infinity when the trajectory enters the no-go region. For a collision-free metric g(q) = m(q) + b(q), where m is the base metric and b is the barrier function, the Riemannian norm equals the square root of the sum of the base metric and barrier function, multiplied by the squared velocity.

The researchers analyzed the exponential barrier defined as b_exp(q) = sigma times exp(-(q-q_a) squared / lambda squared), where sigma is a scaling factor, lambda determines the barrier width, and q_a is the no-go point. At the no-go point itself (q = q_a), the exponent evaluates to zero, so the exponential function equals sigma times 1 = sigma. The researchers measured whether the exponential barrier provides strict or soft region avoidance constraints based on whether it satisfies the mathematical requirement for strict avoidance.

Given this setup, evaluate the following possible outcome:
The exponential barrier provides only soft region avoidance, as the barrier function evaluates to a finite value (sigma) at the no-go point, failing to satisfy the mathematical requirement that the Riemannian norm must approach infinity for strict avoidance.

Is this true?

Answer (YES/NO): YES